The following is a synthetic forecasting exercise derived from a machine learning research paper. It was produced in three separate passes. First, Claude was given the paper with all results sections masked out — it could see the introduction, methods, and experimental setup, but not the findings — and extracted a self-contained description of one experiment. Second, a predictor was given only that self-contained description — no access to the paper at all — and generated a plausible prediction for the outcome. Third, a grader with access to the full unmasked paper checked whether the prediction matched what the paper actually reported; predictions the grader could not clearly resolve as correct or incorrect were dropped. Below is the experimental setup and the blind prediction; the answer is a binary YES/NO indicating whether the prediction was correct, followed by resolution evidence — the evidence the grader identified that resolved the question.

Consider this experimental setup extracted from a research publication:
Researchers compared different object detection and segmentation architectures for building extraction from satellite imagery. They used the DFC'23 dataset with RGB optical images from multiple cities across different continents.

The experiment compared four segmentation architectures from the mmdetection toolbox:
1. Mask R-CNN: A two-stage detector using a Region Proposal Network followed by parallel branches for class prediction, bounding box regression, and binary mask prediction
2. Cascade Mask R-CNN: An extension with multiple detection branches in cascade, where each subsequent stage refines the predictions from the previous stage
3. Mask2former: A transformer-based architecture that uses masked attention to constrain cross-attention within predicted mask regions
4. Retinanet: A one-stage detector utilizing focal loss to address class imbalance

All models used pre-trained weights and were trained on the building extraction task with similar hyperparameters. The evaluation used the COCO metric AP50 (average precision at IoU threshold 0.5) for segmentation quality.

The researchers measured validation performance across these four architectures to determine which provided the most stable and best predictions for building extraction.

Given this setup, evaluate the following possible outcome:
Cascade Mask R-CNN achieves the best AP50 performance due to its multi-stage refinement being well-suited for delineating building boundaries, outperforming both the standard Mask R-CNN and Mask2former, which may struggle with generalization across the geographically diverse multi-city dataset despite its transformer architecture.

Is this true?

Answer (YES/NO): NO